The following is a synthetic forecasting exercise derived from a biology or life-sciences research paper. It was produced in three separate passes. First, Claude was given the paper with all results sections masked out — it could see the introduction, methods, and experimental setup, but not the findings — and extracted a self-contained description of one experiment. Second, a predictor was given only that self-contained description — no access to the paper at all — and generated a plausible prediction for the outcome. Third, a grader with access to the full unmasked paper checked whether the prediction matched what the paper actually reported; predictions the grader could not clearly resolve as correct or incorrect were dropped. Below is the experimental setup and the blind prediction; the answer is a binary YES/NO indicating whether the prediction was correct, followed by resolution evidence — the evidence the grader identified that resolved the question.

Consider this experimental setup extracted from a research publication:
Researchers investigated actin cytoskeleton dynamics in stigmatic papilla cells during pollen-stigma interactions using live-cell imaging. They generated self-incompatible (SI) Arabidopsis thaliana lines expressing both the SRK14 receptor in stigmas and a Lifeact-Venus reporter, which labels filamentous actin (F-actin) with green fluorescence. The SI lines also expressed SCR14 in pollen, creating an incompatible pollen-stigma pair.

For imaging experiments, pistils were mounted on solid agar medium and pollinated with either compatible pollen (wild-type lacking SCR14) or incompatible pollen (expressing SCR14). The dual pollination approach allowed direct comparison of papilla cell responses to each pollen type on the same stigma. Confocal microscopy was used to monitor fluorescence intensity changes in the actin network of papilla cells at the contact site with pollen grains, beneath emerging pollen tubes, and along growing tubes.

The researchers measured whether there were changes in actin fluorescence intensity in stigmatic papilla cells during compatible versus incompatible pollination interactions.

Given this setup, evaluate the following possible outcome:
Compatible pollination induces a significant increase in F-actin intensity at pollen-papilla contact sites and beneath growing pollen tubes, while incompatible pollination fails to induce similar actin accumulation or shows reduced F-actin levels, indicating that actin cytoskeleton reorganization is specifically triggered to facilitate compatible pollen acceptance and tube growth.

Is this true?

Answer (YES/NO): YES